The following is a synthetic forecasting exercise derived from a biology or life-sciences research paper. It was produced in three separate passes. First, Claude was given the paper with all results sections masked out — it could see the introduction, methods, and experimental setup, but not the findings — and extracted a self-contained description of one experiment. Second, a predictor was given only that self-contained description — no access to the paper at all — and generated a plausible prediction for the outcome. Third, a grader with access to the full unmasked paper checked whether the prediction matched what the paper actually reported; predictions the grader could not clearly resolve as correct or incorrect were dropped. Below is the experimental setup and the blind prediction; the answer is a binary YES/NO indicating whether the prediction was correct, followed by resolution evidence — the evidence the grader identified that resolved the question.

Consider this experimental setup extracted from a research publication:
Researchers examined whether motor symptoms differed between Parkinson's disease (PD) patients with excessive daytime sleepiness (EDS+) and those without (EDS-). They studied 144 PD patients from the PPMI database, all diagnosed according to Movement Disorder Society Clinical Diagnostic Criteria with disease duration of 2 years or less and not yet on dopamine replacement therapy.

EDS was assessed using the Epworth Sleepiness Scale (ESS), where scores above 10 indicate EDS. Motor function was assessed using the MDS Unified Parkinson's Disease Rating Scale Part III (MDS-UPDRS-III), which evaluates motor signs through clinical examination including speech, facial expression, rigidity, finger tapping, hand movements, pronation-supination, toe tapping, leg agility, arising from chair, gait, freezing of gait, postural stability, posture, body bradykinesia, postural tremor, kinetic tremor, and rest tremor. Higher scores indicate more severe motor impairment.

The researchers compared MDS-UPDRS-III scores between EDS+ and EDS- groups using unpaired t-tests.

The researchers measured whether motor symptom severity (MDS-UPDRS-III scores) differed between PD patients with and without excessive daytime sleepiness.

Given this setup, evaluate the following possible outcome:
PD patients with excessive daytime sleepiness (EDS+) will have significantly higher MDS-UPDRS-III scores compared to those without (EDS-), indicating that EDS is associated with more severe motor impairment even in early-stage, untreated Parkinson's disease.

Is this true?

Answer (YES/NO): YES